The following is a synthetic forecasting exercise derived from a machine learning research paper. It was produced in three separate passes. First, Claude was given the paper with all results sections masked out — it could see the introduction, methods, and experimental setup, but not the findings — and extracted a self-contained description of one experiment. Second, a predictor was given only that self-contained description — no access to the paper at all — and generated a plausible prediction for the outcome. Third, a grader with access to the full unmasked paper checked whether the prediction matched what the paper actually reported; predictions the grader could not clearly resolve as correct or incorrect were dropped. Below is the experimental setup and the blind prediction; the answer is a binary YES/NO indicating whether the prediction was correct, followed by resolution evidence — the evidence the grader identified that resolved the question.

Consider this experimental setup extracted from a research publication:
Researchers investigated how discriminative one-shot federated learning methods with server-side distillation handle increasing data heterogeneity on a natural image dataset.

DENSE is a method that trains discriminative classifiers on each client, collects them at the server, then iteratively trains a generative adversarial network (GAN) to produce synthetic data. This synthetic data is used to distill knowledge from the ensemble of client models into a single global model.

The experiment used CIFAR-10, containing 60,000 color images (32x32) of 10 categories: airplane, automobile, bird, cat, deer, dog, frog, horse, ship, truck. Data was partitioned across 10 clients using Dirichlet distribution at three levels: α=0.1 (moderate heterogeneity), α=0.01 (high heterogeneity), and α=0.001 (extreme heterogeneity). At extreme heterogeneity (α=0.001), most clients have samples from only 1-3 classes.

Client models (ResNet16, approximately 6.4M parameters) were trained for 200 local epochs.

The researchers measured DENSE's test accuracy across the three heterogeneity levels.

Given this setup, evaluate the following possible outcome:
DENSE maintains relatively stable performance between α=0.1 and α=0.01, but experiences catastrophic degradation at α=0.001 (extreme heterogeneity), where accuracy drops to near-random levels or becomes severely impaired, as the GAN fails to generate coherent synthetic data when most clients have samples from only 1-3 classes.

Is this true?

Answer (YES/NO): NO